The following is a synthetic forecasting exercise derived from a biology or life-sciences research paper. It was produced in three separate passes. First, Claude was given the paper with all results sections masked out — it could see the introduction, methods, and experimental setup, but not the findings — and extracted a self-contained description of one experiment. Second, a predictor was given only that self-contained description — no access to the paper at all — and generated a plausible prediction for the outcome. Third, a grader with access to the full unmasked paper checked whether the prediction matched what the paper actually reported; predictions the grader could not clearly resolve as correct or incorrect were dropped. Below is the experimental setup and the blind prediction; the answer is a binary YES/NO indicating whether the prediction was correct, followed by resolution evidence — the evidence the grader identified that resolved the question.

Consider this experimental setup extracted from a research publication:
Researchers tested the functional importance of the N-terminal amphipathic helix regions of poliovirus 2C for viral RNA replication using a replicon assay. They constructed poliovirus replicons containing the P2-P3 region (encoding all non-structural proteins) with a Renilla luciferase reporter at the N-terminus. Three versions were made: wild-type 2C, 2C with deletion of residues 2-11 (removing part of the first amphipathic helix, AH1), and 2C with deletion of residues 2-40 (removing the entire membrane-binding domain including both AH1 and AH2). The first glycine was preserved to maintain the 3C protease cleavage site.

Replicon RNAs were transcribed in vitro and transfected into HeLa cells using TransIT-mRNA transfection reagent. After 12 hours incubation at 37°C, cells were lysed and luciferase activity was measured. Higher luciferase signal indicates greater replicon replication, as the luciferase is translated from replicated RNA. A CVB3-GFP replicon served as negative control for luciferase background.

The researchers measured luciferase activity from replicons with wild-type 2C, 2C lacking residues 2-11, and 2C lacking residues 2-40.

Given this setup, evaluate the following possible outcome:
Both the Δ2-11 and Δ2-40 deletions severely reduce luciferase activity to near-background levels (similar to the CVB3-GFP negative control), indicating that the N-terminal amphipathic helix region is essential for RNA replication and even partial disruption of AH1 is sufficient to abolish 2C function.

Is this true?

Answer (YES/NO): NO